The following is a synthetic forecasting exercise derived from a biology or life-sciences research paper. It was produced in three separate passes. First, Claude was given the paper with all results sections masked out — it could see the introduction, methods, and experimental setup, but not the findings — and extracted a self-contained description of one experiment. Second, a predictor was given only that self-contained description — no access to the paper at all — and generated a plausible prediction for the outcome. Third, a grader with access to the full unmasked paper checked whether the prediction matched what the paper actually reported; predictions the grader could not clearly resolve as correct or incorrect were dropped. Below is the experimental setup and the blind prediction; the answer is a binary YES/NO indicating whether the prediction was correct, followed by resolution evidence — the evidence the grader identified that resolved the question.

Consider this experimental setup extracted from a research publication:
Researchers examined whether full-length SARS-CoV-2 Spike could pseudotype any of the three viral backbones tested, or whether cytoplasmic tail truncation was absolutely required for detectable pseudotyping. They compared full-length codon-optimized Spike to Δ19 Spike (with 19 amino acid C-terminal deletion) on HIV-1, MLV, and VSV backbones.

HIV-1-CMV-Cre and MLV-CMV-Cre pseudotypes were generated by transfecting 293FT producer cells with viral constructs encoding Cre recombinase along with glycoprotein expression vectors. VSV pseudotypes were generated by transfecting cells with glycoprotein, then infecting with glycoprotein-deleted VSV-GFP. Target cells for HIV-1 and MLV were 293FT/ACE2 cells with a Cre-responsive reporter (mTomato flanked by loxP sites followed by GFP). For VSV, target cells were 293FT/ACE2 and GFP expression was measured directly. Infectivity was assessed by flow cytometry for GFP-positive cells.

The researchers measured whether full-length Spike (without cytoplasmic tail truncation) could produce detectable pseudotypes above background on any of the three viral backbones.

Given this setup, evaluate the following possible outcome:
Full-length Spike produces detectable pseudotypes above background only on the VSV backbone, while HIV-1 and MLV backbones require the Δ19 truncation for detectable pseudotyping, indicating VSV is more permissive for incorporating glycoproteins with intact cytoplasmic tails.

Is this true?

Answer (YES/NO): NO